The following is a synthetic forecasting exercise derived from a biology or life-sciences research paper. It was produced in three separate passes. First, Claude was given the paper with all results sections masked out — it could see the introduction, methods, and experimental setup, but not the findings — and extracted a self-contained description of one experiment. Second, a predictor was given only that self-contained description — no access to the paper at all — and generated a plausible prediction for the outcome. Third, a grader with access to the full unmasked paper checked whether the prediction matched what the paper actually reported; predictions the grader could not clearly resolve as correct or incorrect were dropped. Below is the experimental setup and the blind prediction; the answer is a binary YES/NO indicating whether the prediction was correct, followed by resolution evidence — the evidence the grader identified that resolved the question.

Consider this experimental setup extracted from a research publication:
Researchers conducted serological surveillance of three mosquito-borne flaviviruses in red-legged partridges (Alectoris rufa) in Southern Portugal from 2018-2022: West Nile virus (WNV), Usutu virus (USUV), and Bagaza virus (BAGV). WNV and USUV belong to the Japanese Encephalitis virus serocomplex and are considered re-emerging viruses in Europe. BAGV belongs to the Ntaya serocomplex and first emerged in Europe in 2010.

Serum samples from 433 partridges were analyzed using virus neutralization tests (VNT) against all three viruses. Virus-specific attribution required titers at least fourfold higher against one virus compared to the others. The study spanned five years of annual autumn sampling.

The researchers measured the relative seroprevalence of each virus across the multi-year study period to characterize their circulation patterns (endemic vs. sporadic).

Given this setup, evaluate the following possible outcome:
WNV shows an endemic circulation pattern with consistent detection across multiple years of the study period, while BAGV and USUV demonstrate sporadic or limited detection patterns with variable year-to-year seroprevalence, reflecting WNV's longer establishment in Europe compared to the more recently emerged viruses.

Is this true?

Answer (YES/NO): YES